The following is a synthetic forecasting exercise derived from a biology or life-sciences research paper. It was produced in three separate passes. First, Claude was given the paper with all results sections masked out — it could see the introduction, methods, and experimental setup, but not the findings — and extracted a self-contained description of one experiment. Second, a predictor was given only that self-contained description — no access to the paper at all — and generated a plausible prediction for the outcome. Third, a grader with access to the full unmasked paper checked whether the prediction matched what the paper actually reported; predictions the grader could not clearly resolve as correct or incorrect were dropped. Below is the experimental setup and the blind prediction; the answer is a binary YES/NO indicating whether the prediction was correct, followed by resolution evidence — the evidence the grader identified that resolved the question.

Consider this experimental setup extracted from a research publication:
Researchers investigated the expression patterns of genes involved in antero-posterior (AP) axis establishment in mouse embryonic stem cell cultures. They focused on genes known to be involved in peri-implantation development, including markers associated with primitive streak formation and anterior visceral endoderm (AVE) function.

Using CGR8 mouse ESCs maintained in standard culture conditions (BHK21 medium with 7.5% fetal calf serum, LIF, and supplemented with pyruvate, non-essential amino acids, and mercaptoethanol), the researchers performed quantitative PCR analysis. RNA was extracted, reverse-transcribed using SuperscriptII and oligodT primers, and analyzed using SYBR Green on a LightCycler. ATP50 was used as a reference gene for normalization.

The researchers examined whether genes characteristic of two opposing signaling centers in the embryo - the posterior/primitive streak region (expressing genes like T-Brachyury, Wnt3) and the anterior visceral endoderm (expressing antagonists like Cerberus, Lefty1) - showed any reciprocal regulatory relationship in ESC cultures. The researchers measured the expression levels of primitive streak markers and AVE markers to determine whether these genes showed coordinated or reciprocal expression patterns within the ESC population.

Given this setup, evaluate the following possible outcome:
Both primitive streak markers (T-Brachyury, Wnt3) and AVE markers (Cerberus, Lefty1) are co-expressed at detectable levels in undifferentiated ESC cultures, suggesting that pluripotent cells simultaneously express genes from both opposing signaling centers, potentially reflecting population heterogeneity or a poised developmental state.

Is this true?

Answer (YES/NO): NO